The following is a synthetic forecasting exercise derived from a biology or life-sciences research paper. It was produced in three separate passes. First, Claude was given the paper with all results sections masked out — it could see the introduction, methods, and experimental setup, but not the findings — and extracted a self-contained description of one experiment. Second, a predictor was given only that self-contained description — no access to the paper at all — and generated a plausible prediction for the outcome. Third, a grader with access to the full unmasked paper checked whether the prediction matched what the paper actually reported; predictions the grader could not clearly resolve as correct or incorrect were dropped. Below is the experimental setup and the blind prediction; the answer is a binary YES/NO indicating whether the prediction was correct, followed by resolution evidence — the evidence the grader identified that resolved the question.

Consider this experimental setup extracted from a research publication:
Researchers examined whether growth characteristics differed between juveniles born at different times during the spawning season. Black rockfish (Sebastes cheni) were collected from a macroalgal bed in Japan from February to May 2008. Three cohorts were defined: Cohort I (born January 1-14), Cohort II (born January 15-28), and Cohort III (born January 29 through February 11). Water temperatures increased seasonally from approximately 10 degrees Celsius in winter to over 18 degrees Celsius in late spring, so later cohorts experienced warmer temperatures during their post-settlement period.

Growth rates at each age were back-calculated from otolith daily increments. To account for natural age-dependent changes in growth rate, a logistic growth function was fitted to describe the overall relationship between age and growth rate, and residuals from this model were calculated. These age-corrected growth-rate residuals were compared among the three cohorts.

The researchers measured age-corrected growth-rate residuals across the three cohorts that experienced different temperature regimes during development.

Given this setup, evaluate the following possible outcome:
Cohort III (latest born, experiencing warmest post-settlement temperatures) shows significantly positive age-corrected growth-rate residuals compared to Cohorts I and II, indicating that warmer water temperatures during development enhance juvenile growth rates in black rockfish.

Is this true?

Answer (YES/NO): NO